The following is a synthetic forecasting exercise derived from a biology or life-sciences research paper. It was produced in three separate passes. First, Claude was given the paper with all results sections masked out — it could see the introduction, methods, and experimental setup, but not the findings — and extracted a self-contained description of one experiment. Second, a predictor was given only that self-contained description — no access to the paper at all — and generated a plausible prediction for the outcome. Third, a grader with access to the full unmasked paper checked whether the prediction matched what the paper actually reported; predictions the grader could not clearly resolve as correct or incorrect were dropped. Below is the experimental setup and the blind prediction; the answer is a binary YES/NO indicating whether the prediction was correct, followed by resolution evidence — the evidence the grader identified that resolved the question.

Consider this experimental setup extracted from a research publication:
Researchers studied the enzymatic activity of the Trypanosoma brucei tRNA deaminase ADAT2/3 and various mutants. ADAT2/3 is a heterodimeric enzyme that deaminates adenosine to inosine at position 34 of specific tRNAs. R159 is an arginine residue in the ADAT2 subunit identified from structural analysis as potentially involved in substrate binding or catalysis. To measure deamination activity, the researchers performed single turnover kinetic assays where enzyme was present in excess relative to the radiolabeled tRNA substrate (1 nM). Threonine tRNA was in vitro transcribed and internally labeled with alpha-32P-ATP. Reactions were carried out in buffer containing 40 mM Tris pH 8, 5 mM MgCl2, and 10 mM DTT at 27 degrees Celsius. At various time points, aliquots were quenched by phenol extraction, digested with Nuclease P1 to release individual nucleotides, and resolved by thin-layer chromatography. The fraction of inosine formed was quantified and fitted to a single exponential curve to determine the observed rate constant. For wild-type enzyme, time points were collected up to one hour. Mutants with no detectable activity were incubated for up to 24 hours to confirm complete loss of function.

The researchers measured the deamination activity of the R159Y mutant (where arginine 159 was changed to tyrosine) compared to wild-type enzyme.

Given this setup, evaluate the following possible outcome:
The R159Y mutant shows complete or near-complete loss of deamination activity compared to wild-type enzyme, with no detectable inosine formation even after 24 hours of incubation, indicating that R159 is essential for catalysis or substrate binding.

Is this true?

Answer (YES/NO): NO